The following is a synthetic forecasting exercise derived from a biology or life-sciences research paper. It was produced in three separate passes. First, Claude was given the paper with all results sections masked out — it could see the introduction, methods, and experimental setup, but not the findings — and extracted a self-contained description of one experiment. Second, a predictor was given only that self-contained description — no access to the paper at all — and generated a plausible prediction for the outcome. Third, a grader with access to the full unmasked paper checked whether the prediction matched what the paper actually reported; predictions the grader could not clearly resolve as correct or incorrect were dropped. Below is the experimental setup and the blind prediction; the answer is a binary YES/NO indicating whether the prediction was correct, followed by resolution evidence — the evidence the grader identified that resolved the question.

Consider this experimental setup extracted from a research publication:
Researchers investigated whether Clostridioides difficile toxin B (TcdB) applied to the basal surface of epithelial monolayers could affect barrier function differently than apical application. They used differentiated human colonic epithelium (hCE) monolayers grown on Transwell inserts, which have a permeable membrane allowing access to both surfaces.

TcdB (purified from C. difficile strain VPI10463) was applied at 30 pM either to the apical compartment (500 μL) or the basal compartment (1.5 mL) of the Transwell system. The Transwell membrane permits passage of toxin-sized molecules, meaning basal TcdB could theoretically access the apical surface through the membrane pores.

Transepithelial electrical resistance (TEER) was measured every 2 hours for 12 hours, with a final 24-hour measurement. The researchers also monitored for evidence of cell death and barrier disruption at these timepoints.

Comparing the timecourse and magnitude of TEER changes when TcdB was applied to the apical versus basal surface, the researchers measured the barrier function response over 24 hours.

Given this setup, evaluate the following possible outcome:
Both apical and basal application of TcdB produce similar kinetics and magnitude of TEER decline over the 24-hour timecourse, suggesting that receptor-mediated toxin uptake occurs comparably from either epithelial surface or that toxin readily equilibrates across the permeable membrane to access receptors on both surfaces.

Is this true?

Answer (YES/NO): NO